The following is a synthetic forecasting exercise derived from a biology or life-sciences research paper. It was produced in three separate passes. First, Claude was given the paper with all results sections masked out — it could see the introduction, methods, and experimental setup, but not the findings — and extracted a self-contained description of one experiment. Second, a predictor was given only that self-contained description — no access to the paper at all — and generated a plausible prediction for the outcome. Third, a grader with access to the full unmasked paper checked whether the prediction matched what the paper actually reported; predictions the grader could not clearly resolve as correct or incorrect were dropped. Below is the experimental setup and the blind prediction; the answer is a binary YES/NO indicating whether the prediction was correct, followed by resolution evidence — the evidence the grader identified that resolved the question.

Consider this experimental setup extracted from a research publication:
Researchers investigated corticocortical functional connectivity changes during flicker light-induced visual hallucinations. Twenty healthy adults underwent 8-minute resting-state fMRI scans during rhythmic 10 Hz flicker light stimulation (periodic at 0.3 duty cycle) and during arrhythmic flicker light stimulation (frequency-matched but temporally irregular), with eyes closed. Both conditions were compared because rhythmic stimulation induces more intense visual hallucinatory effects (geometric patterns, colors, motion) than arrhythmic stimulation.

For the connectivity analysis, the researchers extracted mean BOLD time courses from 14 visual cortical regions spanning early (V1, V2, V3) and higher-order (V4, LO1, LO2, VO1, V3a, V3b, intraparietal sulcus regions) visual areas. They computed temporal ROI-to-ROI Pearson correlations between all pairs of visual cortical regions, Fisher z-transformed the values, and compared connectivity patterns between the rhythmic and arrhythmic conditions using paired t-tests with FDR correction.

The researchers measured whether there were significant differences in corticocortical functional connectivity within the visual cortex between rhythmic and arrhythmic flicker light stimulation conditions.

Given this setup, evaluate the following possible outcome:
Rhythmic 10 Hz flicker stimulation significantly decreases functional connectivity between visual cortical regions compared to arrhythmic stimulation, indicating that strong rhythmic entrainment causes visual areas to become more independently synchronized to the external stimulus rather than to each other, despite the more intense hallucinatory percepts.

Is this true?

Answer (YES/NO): NO